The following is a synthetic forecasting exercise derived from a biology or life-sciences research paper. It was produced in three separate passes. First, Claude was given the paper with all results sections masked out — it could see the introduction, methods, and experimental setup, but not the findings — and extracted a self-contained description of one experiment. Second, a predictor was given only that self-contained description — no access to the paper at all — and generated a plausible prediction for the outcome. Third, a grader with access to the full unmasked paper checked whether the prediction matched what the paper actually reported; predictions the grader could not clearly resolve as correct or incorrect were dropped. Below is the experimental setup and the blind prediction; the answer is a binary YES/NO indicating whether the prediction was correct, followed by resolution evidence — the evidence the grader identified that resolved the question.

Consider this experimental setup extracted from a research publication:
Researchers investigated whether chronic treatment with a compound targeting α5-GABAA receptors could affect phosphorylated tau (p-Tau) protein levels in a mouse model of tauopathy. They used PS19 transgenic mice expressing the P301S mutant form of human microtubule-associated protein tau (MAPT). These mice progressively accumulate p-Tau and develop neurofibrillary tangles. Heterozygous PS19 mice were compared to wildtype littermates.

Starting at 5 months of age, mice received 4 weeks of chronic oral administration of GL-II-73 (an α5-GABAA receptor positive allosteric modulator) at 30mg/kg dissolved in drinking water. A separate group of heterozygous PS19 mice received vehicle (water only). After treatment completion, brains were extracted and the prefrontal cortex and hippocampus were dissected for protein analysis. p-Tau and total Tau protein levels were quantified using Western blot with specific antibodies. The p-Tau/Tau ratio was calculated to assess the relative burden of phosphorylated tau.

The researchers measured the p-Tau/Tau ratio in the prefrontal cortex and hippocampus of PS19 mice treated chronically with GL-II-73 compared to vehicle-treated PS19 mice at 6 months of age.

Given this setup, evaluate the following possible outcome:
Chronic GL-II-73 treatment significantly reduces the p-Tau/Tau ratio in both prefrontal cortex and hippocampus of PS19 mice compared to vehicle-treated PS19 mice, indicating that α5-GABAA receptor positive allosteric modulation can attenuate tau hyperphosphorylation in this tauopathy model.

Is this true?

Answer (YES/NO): NO